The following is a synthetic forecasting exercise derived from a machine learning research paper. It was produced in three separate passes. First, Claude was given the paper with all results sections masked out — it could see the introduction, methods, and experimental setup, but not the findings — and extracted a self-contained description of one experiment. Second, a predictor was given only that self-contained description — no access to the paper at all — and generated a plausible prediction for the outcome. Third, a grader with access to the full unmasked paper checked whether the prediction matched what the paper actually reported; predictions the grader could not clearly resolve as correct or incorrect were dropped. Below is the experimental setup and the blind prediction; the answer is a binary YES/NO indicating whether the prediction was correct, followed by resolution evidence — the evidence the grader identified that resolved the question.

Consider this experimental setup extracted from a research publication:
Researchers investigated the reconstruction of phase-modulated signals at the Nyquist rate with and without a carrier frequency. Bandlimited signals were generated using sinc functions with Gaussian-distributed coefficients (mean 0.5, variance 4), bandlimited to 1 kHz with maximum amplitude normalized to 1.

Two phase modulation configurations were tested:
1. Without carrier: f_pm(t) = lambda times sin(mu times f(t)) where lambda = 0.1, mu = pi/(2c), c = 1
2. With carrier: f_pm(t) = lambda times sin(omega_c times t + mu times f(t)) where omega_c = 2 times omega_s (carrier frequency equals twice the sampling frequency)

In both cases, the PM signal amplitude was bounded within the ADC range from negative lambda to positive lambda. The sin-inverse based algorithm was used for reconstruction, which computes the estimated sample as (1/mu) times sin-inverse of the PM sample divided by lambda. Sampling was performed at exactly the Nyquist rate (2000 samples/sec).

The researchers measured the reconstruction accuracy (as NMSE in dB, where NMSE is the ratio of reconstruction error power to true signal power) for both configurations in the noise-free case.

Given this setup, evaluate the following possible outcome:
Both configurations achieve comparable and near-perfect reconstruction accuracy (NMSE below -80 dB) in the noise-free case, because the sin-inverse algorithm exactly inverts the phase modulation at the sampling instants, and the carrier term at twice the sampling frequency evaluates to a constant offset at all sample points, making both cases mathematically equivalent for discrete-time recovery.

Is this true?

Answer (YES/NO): YES